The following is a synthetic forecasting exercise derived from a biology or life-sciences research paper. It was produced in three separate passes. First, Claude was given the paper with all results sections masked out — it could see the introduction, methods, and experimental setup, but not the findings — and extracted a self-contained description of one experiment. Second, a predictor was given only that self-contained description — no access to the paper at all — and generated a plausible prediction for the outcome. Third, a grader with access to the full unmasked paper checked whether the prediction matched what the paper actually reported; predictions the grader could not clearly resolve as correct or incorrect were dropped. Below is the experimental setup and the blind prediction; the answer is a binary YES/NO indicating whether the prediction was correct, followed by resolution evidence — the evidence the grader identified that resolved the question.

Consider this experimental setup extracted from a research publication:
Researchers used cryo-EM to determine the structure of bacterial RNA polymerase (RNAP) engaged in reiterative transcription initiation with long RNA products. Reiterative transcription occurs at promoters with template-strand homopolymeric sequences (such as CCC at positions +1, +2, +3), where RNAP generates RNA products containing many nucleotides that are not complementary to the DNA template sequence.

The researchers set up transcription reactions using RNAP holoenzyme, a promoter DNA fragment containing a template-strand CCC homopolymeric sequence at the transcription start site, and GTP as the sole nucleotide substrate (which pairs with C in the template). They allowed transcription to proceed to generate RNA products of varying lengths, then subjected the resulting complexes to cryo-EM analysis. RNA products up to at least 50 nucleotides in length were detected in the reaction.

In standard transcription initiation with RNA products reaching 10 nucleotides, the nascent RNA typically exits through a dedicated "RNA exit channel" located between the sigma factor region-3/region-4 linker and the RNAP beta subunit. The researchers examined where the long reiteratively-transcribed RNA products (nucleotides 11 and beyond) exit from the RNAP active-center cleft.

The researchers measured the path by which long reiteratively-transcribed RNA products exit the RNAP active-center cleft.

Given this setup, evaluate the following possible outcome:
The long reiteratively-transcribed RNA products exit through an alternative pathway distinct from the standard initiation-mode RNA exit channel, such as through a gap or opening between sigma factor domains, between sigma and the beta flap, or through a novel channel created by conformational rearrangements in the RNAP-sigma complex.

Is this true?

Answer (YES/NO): YES